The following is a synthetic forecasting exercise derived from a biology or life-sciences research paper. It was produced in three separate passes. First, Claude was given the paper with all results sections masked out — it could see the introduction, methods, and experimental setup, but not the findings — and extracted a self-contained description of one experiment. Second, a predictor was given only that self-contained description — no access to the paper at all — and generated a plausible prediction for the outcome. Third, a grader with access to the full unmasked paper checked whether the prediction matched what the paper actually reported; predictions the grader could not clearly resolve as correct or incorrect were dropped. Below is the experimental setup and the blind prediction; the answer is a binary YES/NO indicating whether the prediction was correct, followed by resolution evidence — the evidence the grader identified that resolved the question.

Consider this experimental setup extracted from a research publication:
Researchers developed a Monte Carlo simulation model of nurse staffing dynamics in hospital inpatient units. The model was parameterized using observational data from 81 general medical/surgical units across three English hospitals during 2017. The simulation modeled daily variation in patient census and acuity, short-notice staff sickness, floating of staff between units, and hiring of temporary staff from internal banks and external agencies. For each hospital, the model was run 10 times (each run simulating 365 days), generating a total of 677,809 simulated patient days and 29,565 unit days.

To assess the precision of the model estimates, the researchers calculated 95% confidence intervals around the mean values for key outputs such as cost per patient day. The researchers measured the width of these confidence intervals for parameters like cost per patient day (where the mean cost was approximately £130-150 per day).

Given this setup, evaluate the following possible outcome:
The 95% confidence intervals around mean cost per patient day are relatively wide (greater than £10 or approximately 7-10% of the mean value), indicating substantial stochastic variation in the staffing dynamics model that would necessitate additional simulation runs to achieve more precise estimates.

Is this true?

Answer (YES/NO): NO